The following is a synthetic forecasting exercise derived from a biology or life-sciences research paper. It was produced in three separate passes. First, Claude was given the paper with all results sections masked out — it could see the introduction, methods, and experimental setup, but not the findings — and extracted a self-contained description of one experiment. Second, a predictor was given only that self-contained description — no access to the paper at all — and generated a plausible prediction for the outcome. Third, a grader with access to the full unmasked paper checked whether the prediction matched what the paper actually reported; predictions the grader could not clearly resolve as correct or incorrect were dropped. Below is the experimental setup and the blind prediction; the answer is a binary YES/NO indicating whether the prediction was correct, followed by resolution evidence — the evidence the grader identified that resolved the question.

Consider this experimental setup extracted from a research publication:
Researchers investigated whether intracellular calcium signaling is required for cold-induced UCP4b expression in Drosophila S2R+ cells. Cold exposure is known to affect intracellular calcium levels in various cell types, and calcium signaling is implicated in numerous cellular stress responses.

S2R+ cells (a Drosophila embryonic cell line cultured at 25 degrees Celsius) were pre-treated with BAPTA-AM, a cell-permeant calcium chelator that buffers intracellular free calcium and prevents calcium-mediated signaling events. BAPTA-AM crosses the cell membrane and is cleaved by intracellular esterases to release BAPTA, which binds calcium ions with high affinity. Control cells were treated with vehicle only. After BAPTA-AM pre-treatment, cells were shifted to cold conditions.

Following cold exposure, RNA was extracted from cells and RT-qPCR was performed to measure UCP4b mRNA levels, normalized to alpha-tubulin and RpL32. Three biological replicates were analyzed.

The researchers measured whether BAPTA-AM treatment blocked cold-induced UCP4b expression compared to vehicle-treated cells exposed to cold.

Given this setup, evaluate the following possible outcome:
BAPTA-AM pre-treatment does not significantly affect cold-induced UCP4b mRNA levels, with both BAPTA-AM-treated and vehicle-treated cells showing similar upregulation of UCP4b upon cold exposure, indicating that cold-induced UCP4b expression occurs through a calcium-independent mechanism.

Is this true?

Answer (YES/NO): NO